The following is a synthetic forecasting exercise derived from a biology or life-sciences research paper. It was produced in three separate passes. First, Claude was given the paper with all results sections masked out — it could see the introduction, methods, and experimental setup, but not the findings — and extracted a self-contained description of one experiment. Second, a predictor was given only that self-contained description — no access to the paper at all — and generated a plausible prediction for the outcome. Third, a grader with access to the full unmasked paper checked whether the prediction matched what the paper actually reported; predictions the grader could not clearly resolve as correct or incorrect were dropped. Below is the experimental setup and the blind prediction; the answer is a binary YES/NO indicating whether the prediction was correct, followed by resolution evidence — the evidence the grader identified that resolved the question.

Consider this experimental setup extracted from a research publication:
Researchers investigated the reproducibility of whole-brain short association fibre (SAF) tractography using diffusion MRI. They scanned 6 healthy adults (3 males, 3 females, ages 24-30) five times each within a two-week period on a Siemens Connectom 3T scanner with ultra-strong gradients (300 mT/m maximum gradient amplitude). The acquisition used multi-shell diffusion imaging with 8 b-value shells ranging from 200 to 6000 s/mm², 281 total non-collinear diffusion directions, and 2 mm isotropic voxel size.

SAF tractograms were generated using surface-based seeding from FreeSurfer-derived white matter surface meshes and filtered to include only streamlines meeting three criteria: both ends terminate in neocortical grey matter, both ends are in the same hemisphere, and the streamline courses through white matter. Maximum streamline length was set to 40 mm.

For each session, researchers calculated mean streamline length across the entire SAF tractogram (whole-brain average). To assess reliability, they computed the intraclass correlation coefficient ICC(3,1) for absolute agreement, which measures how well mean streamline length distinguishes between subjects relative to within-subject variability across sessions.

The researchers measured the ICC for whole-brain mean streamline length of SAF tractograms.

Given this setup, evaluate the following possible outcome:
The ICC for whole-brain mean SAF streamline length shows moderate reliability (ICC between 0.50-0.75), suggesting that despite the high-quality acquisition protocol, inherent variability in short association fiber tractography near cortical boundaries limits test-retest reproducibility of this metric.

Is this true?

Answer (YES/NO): NO